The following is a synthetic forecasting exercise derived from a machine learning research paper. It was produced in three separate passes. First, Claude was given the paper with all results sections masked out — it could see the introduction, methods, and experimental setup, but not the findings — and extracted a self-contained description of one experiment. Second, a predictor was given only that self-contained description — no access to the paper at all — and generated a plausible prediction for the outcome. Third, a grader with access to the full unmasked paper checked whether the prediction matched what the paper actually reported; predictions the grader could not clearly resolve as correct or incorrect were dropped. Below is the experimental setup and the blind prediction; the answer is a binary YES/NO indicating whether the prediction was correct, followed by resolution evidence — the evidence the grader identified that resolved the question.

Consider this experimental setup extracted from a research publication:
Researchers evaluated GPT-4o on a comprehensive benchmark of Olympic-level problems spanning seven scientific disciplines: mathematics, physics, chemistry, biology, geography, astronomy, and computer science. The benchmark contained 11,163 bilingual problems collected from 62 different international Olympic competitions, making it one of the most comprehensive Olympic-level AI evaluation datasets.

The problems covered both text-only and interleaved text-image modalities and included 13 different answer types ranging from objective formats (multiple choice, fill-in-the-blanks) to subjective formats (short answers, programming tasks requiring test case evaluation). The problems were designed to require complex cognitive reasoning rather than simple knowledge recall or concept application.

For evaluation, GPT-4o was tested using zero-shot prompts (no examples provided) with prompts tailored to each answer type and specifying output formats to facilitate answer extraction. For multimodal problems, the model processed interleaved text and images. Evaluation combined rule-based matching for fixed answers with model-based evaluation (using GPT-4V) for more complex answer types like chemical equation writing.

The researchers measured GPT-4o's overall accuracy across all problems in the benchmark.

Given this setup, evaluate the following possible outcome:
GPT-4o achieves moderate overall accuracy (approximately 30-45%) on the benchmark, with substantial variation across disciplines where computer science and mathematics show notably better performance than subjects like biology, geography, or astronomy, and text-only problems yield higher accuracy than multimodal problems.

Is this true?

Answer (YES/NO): NO